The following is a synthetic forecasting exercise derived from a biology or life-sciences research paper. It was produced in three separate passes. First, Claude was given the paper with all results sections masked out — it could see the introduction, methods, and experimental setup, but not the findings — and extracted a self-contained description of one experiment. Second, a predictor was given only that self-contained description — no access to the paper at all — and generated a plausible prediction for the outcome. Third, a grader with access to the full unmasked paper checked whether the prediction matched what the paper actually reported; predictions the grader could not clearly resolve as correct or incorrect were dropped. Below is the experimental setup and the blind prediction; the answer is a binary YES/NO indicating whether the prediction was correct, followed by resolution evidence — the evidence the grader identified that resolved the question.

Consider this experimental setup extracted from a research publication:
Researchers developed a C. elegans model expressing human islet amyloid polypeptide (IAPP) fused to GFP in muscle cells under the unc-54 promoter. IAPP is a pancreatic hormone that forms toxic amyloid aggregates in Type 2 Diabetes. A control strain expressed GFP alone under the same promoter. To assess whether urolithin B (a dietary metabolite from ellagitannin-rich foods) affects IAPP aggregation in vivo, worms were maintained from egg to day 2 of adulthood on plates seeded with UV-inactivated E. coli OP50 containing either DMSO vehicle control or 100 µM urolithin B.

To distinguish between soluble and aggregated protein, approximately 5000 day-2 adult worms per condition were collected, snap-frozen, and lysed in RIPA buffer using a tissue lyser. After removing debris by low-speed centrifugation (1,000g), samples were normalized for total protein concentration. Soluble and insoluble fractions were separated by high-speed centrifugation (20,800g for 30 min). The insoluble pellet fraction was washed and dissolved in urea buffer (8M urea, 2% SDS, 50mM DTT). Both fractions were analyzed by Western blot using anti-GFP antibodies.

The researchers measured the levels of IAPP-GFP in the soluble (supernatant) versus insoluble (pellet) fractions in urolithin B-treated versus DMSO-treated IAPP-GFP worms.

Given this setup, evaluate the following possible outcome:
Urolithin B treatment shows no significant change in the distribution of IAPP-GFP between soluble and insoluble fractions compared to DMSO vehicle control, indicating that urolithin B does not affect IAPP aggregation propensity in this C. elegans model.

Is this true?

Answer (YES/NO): NO